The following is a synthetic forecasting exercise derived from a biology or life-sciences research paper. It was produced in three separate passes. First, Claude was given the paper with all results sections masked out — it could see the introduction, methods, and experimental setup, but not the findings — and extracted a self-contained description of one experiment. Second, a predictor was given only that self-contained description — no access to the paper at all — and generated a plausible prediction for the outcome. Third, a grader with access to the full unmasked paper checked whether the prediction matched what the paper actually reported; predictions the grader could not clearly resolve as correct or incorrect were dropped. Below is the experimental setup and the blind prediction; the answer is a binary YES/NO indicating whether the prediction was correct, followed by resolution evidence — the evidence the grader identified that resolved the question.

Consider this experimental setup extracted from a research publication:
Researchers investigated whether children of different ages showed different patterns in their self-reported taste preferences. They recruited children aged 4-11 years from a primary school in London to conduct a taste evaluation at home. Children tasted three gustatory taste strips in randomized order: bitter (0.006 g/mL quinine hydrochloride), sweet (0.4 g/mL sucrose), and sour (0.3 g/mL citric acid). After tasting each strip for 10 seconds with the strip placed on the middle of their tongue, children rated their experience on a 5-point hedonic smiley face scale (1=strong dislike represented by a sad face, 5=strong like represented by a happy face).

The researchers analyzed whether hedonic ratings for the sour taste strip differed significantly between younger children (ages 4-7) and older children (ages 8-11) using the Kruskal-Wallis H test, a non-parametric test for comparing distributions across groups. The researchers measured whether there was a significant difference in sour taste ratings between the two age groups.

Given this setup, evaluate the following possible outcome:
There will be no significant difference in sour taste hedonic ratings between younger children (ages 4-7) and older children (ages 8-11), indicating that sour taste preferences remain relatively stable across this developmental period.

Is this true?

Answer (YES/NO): YES